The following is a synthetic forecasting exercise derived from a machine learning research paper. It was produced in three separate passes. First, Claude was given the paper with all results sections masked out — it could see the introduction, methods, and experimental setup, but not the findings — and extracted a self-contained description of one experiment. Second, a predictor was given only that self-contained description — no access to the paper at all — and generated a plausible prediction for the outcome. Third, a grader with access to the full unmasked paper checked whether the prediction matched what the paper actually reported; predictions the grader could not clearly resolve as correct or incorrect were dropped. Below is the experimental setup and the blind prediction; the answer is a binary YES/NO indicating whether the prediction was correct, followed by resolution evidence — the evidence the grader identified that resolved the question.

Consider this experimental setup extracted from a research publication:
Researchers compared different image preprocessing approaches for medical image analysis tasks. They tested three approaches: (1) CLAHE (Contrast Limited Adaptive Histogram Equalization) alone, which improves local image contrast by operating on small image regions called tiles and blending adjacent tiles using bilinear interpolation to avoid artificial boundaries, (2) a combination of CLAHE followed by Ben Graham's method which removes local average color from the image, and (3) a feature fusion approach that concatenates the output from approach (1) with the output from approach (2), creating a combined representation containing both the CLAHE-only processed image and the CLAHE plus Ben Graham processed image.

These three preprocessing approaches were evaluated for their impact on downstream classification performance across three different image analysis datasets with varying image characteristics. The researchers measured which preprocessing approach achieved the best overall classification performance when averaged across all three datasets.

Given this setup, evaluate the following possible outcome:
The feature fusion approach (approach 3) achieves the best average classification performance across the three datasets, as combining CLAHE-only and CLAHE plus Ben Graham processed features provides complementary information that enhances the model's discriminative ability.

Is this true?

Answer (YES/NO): YES